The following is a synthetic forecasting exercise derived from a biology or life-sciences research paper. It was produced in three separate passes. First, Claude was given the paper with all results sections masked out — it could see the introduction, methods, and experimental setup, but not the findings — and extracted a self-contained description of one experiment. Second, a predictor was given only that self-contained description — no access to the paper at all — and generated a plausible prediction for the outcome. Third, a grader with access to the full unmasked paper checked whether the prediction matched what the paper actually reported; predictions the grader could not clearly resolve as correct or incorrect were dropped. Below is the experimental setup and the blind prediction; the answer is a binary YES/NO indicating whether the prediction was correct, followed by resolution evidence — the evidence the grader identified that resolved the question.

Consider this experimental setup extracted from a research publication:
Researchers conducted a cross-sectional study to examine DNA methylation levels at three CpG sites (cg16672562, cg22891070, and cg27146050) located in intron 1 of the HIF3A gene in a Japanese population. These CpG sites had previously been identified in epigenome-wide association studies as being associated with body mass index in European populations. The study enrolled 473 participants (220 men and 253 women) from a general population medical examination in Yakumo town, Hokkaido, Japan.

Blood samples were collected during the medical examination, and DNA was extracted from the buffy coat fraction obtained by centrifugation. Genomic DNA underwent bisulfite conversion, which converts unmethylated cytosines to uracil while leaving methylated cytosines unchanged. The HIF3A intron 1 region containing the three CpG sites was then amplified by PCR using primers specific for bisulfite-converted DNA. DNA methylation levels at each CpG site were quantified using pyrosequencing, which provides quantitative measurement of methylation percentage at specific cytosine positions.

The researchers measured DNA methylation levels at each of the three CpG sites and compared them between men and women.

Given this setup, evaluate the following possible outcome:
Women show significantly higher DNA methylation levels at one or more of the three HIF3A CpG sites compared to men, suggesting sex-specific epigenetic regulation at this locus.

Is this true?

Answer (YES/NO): YES